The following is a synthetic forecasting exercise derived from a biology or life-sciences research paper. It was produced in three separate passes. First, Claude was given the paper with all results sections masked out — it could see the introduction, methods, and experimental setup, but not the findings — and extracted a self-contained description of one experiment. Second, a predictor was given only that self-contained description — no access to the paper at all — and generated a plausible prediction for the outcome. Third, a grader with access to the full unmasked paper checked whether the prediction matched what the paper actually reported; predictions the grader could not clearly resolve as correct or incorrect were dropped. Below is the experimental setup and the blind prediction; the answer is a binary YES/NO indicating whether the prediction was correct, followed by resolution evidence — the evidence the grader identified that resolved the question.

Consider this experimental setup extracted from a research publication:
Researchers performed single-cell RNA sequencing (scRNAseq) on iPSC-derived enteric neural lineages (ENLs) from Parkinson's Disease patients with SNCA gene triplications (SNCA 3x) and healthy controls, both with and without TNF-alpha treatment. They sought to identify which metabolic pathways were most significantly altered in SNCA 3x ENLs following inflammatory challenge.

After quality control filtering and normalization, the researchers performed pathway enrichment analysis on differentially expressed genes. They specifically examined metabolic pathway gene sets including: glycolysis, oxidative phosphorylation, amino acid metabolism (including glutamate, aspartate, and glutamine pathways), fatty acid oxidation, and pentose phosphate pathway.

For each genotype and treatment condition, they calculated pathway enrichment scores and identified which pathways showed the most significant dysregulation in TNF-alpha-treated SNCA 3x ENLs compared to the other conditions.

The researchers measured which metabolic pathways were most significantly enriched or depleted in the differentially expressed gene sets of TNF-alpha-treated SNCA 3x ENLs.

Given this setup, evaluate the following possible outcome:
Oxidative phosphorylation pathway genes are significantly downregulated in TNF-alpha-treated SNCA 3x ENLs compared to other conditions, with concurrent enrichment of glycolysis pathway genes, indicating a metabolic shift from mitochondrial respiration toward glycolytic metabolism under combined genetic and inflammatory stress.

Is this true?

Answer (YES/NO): NO